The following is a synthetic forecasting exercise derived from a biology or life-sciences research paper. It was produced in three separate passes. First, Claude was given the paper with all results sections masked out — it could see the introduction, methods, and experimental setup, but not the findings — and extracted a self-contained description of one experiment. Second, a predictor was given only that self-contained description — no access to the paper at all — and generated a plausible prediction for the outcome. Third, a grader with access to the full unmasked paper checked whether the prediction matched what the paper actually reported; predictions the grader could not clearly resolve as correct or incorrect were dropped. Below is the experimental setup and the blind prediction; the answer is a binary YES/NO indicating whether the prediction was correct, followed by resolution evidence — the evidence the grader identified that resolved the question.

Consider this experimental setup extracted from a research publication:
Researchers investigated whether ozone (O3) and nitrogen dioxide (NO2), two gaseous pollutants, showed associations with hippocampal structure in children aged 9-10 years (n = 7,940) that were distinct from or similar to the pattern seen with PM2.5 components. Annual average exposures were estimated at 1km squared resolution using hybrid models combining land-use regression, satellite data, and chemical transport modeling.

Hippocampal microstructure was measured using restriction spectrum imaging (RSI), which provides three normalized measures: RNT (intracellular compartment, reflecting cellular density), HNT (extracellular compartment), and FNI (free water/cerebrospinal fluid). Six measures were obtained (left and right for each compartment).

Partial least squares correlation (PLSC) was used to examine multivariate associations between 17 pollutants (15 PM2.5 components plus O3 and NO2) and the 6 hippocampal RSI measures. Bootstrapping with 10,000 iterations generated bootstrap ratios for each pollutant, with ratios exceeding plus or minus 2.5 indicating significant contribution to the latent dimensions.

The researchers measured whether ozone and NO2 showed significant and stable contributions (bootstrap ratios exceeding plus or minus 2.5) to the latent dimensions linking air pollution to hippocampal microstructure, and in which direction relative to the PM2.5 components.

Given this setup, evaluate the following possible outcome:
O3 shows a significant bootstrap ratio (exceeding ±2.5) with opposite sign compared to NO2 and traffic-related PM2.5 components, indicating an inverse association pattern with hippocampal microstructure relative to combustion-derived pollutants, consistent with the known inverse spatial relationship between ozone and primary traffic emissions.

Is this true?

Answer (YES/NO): NO